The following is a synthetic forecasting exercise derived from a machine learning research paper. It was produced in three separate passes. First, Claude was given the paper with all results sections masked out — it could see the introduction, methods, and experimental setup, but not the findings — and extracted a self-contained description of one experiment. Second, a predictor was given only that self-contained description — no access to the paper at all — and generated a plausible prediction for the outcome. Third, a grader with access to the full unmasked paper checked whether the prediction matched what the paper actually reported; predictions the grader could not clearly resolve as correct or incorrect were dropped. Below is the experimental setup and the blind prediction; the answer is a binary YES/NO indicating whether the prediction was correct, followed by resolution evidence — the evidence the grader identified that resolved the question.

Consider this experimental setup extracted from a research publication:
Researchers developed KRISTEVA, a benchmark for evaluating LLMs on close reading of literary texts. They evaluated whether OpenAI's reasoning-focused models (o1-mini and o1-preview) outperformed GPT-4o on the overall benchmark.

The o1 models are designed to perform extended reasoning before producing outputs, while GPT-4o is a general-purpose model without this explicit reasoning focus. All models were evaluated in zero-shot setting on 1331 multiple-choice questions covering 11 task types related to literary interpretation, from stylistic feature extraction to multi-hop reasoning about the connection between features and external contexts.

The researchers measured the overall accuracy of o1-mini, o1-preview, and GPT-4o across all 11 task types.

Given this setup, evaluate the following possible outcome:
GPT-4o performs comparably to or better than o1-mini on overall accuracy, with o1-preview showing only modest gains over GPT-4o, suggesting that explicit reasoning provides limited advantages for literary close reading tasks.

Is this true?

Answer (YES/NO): NO